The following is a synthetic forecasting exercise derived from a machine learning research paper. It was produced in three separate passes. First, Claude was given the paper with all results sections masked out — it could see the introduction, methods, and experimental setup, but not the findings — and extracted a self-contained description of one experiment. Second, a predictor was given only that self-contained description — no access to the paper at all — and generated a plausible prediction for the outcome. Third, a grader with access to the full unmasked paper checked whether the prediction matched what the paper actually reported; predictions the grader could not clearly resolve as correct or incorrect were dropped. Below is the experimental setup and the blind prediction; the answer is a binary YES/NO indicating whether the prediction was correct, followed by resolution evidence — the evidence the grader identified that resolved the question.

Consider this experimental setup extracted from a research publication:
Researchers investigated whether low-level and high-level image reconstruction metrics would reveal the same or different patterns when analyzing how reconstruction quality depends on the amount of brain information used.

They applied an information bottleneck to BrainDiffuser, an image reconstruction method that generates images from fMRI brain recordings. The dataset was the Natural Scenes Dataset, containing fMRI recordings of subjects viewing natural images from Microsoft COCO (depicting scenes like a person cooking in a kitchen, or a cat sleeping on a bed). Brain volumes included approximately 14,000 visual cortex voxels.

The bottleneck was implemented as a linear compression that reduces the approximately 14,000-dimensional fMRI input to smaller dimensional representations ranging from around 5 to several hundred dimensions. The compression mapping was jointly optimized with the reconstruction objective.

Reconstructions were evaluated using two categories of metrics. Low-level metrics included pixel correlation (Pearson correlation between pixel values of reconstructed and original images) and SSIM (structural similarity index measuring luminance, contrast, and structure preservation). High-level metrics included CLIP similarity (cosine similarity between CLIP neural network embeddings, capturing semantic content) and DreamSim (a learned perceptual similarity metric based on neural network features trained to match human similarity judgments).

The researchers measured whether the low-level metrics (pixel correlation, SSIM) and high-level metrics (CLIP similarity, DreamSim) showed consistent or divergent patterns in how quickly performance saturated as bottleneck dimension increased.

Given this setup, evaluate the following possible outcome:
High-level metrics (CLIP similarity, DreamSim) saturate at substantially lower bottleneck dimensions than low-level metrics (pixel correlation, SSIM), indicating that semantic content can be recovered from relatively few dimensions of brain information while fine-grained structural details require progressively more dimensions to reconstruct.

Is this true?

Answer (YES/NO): NO